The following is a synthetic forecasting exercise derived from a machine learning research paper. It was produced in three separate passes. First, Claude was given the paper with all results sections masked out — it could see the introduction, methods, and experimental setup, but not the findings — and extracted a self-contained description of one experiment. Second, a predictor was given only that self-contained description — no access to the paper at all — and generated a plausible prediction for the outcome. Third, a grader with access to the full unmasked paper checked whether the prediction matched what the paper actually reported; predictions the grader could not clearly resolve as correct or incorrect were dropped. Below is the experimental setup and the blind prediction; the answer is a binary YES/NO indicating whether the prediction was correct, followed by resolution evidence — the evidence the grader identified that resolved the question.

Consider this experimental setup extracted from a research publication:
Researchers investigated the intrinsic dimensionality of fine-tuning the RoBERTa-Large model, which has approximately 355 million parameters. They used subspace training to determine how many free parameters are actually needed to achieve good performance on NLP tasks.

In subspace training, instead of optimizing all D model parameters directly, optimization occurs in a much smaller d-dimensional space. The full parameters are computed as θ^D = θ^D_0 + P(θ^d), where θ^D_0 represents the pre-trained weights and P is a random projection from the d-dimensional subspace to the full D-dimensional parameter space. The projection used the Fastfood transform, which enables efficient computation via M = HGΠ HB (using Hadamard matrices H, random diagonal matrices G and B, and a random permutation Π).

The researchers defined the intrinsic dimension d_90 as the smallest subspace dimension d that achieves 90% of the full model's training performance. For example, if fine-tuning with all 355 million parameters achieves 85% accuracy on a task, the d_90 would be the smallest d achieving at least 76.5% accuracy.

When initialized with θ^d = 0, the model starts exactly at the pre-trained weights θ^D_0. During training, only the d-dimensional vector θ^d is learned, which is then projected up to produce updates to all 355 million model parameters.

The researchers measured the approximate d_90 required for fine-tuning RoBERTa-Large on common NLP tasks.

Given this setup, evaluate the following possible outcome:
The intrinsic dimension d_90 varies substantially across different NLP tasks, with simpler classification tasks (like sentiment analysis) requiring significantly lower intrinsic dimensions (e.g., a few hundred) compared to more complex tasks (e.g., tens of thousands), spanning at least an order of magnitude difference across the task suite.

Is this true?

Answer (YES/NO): NO